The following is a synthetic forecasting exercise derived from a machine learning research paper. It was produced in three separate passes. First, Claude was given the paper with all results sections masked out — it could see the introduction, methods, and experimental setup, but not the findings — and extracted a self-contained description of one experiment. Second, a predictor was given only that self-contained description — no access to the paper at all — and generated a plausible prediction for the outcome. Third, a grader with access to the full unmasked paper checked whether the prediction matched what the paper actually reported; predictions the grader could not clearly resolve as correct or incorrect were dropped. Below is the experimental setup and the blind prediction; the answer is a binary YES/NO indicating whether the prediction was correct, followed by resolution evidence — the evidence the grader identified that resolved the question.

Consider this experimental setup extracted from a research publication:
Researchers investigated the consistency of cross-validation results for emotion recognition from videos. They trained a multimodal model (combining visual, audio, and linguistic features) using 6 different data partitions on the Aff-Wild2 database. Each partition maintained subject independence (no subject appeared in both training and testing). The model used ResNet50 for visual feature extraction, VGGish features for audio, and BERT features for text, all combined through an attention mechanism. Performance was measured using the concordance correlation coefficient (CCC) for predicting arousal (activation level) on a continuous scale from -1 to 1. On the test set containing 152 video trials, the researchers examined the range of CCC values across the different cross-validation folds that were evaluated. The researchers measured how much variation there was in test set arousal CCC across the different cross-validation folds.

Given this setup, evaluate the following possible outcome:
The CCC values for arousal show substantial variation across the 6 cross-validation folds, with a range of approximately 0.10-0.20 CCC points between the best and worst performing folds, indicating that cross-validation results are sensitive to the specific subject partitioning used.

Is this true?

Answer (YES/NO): NO